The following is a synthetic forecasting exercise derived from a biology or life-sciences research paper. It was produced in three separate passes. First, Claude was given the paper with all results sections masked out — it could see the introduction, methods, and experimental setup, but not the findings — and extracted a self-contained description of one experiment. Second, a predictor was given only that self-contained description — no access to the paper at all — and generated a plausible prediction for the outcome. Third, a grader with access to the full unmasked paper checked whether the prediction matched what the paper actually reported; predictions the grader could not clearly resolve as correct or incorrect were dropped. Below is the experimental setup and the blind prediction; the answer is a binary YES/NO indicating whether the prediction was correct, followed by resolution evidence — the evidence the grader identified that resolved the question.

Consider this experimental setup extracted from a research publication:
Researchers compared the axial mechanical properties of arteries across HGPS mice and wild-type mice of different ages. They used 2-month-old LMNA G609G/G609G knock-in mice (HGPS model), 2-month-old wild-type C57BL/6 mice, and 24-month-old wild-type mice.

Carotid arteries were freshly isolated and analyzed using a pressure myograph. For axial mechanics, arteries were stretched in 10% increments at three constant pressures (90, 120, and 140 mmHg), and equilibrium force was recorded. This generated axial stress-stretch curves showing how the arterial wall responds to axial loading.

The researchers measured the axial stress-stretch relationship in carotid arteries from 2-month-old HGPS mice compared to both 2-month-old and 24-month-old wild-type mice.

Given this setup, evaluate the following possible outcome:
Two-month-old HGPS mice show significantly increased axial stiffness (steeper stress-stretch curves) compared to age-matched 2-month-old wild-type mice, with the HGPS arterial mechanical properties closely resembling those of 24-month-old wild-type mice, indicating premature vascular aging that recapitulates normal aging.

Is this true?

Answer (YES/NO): NO